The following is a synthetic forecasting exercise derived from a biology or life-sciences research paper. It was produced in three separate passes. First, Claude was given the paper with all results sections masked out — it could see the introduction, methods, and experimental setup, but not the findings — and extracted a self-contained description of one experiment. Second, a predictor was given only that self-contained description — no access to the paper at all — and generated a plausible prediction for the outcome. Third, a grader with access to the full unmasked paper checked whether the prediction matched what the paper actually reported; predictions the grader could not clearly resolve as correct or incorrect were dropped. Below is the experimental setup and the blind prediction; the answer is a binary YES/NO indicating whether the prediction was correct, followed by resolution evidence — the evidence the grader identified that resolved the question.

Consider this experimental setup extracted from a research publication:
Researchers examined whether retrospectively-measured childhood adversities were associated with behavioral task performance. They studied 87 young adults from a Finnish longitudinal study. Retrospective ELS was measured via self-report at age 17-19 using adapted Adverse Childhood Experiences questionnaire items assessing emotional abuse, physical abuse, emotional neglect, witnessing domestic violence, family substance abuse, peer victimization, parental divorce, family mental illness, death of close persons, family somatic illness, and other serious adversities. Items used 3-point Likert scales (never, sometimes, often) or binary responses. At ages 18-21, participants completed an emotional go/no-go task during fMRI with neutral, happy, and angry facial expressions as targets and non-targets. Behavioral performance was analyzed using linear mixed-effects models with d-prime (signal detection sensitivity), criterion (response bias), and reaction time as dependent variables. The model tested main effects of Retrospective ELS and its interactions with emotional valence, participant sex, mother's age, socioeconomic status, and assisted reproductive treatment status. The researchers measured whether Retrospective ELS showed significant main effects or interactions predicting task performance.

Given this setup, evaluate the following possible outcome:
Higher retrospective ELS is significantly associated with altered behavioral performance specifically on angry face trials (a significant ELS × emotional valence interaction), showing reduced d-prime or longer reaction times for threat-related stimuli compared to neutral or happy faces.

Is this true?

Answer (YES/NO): NO